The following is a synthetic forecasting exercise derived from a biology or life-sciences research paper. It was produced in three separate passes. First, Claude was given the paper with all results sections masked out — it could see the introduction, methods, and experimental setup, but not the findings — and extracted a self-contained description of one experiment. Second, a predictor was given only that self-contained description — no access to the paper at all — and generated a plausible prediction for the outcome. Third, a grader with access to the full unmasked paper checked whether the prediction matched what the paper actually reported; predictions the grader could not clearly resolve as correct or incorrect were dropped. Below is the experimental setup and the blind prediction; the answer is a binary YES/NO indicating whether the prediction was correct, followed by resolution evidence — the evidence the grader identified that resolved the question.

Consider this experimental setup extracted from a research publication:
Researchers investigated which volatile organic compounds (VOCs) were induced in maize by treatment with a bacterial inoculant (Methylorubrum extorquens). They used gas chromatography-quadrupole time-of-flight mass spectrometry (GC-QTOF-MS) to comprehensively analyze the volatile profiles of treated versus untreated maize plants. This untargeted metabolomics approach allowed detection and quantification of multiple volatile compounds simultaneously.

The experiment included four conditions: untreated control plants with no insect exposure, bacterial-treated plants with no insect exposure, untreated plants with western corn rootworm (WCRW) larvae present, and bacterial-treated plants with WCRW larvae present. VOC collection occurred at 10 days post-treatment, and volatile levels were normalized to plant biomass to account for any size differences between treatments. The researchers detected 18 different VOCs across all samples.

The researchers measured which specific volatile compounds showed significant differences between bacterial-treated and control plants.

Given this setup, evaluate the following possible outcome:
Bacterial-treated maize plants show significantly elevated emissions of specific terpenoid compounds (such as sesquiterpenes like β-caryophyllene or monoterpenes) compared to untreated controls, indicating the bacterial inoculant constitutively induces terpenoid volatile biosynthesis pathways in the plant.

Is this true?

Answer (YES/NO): NO